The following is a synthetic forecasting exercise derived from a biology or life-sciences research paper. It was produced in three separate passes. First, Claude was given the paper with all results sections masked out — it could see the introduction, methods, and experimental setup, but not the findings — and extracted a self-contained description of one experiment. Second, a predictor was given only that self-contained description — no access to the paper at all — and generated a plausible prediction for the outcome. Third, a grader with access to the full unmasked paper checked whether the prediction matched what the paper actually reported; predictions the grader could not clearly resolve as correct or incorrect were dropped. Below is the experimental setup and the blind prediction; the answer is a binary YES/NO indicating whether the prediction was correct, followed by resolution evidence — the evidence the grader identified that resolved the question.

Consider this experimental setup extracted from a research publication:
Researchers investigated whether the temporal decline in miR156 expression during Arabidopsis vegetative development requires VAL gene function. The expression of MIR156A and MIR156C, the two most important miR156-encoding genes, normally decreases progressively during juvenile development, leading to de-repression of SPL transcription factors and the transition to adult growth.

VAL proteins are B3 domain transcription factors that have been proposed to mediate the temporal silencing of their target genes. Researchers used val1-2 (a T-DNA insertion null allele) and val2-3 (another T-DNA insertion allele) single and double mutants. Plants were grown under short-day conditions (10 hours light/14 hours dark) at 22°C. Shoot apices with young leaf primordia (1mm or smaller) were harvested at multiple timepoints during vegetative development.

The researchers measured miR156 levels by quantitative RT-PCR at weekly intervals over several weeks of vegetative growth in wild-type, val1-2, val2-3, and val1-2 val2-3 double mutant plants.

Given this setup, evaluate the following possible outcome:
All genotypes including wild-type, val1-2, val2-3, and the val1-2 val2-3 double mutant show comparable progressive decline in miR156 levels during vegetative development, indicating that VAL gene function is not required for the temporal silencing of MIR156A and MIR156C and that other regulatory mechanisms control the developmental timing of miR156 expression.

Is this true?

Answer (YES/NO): NO